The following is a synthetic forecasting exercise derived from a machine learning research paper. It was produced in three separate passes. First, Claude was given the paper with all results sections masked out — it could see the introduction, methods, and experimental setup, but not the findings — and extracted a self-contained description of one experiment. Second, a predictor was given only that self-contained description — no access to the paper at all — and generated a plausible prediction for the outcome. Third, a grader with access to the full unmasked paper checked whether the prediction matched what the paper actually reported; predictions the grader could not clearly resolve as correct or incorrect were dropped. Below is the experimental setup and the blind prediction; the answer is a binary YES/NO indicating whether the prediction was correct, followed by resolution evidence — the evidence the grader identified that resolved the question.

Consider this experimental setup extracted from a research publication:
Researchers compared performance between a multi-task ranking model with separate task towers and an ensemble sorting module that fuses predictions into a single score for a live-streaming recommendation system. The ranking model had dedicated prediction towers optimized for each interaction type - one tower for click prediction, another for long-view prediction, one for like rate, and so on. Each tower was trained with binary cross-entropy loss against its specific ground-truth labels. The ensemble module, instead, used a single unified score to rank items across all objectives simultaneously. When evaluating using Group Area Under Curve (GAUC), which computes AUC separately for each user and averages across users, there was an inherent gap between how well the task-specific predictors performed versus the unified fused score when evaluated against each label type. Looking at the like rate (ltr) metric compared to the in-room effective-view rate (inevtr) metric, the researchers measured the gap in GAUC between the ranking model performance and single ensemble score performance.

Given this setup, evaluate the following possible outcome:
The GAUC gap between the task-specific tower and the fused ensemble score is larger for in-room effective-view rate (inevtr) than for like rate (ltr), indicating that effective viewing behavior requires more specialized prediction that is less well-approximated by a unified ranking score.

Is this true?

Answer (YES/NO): NO